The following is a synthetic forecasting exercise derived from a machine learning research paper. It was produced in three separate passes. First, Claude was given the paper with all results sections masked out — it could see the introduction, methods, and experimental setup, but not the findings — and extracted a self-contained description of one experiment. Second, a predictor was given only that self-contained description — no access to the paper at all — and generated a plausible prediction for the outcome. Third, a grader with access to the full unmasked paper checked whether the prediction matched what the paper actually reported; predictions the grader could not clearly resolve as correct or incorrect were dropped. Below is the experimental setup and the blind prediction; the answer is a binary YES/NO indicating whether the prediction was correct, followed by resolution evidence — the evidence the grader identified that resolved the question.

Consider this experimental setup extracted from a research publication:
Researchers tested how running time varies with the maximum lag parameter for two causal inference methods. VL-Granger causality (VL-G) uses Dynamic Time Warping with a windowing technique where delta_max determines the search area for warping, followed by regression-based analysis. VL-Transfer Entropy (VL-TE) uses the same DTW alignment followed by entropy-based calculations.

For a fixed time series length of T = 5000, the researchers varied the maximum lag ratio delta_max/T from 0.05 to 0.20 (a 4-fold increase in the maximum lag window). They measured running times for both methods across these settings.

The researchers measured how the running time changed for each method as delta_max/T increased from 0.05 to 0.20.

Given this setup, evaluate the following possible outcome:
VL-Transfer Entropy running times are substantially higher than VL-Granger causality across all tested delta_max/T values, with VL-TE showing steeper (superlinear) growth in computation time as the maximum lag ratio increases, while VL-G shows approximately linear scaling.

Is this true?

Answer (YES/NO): NO